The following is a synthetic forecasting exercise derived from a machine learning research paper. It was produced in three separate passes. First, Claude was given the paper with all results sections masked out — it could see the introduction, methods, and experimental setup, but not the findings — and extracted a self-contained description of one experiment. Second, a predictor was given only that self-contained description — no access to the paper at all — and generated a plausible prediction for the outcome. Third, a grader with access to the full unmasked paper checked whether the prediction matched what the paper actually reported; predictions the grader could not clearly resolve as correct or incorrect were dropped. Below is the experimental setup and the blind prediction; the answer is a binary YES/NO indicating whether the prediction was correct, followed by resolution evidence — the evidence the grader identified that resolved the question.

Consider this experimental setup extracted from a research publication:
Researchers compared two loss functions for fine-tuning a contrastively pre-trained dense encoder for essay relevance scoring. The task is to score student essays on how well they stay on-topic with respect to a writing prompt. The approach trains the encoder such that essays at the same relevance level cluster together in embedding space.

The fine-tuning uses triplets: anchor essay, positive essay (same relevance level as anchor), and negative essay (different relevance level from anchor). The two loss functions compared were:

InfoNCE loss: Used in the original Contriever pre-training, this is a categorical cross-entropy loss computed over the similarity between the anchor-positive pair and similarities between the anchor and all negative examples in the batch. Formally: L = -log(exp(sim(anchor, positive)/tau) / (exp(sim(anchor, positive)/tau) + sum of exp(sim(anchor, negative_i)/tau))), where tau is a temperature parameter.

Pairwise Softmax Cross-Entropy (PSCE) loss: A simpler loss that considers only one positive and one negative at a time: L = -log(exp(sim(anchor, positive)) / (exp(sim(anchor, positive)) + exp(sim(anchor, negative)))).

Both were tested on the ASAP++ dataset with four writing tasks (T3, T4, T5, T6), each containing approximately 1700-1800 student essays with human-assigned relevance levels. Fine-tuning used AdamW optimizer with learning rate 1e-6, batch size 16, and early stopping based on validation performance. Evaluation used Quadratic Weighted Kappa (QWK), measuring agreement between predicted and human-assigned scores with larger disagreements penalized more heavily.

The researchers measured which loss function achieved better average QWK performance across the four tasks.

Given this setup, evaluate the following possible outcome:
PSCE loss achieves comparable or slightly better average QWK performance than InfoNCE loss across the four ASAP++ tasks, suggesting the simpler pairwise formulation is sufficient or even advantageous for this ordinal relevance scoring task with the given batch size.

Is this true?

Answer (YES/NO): NO